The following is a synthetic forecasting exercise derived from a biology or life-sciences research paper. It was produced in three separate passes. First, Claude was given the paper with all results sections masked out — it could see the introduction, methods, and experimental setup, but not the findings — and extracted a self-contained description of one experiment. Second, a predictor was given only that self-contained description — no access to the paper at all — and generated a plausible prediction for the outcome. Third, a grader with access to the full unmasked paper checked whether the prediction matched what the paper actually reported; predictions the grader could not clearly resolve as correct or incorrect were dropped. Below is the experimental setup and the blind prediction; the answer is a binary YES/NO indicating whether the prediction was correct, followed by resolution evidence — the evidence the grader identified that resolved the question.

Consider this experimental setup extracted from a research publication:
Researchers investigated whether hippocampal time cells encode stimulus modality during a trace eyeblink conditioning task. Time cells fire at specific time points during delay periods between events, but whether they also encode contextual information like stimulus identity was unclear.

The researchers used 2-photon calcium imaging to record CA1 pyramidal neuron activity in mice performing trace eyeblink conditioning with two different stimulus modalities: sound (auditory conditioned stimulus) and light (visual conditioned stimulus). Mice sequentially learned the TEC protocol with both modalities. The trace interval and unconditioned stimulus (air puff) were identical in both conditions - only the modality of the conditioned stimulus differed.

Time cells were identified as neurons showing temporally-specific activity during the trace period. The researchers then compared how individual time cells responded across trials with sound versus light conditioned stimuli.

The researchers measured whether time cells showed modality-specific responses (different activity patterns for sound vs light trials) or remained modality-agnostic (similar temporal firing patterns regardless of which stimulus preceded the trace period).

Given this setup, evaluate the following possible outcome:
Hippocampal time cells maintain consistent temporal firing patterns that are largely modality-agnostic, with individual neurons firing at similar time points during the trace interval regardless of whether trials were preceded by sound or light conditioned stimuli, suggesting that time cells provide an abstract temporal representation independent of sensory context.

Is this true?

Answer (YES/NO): NO